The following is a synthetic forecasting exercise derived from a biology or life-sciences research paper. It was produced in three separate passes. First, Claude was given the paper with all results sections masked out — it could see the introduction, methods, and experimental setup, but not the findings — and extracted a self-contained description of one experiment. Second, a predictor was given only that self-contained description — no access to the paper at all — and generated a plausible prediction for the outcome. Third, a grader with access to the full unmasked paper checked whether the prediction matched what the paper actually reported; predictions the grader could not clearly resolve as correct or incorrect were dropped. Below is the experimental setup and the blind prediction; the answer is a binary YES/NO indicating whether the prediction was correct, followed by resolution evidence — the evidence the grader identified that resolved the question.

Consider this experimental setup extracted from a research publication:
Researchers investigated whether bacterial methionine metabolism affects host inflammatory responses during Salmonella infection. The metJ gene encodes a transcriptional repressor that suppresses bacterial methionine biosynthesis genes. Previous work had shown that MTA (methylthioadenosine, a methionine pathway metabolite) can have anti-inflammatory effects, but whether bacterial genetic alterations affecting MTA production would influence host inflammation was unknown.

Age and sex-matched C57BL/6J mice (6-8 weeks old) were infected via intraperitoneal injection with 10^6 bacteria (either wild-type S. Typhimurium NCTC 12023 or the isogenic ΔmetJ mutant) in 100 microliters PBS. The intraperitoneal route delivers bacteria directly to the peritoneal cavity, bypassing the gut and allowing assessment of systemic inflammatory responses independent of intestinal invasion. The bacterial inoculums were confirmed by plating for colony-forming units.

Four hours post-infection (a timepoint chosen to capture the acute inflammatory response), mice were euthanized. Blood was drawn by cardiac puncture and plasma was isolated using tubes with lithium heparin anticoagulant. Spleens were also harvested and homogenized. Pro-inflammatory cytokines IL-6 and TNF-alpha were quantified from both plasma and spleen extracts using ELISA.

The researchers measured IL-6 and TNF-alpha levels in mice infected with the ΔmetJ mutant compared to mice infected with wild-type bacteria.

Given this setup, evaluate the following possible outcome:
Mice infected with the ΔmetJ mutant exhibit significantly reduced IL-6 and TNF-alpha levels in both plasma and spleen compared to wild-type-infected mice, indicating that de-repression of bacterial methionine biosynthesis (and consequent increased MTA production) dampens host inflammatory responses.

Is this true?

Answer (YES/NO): NO